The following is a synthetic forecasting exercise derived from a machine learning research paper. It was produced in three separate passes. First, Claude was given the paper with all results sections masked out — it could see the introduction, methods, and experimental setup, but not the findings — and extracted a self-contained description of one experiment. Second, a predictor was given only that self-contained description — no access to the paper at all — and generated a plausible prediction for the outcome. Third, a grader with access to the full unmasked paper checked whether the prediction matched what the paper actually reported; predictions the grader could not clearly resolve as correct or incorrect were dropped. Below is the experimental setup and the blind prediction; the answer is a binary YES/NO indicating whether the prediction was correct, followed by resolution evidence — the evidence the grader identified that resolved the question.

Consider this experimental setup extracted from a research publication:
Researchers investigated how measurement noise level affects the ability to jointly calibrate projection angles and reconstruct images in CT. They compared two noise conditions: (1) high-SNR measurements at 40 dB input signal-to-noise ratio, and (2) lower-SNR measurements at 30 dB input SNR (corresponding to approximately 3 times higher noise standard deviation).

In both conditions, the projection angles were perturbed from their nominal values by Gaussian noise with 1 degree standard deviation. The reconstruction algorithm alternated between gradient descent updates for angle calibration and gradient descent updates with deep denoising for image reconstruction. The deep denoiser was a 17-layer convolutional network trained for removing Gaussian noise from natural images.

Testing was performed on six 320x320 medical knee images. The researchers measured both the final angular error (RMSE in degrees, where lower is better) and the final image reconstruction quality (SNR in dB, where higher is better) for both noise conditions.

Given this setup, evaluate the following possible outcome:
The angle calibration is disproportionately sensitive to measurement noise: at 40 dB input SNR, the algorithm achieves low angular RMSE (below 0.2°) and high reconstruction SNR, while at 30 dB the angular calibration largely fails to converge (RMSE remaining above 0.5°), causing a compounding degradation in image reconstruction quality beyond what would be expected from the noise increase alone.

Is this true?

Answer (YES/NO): NO